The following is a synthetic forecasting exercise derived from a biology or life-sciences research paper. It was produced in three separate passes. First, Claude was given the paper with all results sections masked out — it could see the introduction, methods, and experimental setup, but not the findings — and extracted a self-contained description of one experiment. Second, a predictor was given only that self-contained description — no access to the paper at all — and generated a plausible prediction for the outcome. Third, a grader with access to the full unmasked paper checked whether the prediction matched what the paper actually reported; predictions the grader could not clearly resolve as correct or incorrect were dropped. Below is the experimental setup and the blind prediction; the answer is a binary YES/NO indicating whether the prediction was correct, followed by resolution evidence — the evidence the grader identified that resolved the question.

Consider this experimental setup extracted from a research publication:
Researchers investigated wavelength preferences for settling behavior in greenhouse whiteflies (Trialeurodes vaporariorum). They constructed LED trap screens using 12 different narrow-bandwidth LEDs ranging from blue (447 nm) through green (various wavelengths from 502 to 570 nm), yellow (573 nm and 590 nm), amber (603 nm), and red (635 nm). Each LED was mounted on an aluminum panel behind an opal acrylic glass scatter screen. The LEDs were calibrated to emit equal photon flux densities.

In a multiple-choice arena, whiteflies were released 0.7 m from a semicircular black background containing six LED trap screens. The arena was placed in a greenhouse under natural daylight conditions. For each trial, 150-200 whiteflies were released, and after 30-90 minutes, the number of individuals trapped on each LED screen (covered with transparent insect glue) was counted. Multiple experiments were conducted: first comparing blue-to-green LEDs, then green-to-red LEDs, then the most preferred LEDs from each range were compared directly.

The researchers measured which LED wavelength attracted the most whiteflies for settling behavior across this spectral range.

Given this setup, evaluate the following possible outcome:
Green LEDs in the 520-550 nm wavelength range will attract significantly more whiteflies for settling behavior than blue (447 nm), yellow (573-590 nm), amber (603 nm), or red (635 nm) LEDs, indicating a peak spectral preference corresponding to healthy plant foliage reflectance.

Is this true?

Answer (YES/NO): YES